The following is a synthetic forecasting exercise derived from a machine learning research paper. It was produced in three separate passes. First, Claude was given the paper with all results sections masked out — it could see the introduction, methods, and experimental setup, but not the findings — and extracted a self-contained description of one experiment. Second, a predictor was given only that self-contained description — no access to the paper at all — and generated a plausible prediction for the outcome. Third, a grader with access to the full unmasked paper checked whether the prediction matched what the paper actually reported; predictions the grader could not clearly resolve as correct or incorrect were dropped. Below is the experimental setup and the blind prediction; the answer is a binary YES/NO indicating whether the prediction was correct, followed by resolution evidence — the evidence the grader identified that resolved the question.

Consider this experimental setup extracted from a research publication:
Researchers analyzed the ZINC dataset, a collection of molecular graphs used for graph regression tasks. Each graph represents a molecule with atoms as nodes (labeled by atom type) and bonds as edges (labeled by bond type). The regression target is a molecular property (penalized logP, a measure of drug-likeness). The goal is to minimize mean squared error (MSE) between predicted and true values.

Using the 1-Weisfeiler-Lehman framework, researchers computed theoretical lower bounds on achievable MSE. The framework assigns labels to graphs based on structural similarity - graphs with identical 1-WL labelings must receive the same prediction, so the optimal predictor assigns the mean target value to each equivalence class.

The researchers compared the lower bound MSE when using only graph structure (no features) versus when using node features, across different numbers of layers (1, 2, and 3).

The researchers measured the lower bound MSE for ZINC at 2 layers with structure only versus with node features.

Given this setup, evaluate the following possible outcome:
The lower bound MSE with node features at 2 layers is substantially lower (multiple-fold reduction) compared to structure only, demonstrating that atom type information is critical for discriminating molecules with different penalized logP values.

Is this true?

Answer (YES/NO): YES